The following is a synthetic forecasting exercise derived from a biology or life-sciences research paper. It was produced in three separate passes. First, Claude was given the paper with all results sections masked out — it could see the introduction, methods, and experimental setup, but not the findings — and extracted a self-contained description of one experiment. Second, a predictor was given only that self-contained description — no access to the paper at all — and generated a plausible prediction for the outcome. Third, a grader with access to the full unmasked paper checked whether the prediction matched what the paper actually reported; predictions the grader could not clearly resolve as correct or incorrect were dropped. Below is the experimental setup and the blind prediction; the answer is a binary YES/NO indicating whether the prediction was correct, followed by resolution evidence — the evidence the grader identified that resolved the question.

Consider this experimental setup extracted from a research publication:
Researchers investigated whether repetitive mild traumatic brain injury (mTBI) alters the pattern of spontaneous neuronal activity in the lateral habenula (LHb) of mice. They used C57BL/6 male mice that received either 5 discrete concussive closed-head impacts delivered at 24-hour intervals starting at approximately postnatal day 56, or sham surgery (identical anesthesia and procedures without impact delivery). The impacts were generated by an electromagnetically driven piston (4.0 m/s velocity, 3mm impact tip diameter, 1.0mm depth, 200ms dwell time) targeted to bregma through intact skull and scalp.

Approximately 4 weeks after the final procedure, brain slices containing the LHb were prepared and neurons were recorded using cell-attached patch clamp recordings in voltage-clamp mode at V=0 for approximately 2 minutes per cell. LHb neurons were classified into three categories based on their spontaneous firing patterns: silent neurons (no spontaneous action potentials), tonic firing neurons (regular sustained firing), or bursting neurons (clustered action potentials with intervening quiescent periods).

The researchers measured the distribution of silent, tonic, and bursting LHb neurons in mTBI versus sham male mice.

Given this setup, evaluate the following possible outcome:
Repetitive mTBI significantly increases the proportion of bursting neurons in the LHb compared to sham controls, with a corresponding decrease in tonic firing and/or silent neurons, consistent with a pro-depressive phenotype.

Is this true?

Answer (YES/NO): NO